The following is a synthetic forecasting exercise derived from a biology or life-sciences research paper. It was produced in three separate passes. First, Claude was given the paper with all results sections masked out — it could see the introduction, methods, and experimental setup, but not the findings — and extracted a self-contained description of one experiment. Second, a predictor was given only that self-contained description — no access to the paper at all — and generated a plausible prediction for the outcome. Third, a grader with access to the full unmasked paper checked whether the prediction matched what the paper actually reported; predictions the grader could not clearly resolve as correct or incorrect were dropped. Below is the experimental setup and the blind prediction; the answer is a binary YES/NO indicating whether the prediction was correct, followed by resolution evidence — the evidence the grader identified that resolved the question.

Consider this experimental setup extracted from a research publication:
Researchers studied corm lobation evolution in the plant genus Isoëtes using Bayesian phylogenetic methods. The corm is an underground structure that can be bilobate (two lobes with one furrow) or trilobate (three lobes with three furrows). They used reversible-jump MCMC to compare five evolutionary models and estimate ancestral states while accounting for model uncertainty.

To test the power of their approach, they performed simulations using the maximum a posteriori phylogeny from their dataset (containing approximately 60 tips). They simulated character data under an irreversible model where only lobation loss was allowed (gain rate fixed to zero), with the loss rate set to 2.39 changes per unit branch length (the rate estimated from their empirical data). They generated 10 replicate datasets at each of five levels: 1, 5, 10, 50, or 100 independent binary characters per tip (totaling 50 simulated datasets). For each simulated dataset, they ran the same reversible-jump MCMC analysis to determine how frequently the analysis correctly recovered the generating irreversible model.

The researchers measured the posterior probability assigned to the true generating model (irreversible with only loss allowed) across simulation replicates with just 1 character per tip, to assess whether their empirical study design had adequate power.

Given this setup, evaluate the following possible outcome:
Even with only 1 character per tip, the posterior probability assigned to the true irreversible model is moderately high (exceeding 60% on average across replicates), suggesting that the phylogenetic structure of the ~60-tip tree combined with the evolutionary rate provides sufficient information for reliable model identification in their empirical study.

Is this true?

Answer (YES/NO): NO